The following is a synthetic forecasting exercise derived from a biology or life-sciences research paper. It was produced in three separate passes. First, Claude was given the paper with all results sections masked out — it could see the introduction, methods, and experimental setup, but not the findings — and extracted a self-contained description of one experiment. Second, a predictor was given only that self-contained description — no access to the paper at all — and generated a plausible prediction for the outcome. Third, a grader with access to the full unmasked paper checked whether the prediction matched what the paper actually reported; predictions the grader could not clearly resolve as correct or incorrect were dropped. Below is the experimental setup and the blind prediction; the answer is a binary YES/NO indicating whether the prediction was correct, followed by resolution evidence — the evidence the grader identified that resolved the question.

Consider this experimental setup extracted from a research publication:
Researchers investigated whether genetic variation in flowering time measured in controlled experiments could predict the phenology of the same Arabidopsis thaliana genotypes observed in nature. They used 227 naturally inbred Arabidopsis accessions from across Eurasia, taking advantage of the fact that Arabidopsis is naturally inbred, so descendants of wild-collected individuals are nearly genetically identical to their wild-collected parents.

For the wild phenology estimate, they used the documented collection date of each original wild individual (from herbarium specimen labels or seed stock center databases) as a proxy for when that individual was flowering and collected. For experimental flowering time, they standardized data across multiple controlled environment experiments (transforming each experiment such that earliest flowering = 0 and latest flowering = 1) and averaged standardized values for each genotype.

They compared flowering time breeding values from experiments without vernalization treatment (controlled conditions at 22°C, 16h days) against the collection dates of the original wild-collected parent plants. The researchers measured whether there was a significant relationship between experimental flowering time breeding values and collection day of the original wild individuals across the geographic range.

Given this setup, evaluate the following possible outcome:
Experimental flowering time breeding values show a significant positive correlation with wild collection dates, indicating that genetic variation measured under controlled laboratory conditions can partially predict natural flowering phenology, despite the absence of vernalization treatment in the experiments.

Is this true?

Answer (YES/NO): YES